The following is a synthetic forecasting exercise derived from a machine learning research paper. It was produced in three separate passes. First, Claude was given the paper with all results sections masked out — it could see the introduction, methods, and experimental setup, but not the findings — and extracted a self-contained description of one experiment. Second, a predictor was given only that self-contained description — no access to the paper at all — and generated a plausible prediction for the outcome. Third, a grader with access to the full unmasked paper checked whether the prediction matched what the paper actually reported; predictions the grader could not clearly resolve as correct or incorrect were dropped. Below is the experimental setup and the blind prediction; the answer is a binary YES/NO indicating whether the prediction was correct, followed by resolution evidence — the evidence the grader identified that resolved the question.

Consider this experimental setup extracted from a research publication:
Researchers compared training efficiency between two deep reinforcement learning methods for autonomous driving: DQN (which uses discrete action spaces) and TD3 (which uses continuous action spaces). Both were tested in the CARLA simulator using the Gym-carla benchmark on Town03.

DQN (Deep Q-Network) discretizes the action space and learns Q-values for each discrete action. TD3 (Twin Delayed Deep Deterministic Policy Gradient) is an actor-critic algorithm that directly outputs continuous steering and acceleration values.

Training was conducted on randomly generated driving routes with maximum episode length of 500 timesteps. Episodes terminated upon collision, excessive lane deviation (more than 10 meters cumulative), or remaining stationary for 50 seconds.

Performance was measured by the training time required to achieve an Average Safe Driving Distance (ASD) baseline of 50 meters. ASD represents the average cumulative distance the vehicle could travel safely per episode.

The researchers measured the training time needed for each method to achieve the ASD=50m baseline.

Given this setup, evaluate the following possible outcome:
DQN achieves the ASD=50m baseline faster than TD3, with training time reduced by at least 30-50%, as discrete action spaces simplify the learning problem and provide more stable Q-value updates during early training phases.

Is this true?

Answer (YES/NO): NO